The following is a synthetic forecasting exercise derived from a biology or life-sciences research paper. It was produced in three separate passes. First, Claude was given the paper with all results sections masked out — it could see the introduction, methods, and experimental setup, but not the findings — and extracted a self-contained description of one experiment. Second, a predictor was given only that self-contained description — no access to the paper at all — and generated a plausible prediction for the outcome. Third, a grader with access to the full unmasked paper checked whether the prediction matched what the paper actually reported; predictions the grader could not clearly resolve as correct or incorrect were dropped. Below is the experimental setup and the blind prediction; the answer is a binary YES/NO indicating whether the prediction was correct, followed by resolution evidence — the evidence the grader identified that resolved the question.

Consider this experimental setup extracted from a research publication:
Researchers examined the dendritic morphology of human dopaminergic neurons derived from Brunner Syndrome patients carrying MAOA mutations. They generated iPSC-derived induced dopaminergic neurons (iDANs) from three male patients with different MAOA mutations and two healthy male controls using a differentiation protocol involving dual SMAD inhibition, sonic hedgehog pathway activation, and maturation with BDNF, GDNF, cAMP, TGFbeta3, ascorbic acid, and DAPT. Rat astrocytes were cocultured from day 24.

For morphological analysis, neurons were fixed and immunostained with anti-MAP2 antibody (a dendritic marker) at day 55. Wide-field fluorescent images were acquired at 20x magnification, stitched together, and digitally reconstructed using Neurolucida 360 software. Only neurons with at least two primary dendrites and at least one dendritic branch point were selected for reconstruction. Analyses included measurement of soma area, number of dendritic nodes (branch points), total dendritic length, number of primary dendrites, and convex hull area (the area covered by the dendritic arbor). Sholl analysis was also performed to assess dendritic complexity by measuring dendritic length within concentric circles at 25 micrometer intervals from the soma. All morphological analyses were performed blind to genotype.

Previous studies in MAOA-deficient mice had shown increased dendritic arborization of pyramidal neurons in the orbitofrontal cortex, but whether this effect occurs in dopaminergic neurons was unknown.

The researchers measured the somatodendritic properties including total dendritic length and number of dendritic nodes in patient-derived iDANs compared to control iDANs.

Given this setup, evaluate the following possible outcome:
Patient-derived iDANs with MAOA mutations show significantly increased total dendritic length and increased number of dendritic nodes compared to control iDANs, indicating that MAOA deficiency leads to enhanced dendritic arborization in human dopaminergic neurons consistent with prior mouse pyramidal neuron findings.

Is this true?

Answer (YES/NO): NO